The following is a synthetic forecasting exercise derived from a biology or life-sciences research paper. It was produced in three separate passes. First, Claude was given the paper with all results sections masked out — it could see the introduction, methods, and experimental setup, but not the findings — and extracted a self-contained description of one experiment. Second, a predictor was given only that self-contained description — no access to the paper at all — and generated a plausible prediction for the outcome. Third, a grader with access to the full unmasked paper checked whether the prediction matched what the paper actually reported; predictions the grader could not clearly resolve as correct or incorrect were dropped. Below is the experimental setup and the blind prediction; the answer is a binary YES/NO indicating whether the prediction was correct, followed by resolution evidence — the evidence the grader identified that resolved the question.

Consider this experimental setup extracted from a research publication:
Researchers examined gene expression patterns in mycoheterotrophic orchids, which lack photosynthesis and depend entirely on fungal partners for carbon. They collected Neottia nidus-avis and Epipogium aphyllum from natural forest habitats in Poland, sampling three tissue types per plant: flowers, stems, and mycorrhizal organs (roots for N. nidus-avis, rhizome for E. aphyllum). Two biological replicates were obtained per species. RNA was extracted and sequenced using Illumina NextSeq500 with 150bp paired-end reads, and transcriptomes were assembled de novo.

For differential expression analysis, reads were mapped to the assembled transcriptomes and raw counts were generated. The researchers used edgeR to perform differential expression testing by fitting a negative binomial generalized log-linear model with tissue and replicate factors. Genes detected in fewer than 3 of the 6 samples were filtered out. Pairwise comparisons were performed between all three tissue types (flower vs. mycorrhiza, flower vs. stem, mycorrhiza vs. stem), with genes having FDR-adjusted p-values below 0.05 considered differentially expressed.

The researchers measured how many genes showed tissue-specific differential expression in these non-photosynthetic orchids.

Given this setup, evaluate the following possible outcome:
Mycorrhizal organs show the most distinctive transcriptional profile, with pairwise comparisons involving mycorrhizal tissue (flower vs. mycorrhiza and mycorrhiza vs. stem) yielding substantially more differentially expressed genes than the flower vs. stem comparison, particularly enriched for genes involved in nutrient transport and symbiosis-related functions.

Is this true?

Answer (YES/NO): YES